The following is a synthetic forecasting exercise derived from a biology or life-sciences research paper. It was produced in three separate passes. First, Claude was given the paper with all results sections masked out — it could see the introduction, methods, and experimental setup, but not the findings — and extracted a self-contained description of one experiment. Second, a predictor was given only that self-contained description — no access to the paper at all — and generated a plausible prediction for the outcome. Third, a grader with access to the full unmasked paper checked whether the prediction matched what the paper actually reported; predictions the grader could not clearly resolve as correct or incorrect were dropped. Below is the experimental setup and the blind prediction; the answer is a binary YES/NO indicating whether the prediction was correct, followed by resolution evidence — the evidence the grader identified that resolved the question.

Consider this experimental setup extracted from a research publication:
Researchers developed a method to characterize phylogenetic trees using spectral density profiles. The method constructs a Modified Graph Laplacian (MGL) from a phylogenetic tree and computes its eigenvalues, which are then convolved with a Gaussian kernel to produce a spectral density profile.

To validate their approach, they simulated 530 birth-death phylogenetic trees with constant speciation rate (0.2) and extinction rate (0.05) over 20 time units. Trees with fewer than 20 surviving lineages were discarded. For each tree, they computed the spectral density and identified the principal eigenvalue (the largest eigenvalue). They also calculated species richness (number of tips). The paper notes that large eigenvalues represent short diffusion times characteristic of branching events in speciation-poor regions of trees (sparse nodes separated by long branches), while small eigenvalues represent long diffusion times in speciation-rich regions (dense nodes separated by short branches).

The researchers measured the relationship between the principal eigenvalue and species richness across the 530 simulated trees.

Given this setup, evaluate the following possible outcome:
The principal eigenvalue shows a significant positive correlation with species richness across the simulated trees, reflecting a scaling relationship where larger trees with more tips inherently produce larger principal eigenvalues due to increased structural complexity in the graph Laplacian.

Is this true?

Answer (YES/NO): YES